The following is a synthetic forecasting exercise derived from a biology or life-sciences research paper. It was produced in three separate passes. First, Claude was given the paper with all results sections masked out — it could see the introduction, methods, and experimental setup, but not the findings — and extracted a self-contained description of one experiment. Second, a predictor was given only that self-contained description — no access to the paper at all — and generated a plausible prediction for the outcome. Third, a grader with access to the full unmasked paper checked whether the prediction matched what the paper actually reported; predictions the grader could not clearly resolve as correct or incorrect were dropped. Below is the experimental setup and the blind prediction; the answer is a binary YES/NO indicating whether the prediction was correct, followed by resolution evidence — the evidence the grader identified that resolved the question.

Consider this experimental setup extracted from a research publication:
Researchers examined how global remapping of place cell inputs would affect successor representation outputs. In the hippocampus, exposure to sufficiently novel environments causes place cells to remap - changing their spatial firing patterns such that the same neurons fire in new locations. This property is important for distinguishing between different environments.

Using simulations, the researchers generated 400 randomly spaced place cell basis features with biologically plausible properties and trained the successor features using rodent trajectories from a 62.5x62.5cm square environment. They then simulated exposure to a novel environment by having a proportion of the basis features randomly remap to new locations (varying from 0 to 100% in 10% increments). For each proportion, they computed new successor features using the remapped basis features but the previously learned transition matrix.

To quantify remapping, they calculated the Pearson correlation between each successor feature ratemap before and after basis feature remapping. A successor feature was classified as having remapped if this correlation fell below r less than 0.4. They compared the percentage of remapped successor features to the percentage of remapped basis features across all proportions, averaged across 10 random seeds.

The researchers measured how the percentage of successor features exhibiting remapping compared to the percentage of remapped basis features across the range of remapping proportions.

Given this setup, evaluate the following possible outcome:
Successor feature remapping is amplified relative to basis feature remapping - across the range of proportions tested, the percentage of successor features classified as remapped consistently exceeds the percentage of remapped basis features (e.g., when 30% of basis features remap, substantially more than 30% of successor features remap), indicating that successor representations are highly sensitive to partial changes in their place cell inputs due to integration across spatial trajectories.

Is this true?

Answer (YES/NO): NO